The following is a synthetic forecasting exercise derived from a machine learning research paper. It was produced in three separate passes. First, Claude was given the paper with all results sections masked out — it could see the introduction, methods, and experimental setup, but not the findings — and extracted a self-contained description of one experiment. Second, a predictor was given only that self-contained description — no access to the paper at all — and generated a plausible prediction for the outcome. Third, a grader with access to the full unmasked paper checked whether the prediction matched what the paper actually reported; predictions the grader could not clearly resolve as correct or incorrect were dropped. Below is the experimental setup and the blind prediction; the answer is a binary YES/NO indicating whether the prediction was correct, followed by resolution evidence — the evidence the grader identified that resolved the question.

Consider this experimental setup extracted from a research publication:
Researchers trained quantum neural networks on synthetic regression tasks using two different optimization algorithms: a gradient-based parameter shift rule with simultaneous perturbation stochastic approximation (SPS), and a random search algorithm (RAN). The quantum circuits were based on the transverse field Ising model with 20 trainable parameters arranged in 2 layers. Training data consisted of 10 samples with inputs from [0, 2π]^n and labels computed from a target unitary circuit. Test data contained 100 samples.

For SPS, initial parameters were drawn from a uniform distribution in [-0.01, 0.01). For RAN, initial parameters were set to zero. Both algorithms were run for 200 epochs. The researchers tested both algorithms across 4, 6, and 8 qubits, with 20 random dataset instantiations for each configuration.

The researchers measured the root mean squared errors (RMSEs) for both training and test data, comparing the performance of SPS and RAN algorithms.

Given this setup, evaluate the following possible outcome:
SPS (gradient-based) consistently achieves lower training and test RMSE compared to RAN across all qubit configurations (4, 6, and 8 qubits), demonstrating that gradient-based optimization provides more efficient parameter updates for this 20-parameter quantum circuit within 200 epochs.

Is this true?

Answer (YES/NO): NO